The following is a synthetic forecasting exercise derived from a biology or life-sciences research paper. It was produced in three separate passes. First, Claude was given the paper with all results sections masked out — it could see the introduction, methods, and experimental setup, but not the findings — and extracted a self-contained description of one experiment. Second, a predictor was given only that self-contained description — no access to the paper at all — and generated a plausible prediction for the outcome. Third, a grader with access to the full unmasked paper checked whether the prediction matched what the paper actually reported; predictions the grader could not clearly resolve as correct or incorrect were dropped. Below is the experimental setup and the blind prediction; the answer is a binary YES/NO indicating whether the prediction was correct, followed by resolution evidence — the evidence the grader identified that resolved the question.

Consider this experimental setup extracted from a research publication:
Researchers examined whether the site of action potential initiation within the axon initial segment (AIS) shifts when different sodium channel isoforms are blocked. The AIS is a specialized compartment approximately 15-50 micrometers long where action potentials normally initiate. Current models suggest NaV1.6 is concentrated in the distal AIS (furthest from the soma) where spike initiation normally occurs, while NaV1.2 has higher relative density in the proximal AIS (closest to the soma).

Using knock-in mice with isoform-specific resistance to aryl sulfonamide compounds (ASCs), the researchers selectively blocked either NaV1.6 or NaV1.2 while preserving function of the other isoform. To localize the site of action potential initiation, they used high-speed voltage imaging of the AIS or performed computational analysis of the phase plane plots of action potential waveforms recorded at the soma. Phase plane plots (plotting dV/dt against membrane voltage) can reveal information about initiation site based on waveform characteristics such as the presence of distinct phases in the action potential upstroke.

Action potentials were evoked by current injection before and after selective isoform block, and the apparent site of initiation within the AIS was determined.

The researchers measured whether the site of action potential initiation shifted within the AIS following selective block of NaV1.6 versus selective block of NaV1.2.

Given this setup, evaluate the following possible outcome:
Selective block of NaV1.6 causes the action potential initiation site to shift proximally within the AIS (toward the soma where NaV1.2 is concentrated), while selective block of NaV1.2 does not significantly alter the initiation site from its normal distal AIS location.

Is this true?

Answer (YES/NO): YES